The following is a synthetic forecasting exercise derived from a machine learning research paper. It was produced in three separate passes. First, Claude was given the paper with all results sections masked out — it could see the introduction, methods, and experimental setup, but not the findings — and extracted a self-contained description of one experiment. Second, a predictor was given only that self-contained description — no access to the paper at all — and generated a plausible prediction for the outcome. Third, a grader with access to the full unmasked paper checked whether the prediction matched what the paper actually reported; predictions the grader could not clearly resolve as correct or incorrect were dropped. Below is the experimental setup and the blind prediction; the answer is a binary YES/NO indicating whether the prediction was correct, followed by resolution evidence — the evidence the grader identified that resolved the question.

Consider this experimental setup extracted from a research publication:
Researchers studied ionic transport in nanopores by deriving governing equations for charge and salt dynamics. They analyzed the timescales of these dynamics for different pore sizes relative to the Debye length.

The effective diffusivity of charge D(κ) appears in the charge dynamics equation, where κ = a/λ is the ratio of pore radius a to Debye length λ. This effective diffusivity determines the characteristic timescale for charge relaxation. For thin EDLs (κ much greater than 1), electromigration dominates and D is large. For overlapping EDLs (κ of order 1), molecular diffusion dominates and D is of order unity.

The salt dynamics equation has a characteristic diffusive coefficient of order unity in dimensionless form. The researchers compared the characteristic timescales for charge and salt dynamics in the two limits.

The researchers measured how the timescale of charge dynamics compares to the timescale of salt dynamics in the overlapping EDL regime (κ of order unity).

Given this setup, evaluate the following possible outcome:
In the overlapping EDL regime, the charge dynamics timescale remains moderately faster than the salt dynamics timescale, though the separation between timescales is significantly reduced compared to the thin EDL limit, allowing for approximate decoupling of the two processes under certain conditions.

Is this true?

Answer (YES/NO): NO